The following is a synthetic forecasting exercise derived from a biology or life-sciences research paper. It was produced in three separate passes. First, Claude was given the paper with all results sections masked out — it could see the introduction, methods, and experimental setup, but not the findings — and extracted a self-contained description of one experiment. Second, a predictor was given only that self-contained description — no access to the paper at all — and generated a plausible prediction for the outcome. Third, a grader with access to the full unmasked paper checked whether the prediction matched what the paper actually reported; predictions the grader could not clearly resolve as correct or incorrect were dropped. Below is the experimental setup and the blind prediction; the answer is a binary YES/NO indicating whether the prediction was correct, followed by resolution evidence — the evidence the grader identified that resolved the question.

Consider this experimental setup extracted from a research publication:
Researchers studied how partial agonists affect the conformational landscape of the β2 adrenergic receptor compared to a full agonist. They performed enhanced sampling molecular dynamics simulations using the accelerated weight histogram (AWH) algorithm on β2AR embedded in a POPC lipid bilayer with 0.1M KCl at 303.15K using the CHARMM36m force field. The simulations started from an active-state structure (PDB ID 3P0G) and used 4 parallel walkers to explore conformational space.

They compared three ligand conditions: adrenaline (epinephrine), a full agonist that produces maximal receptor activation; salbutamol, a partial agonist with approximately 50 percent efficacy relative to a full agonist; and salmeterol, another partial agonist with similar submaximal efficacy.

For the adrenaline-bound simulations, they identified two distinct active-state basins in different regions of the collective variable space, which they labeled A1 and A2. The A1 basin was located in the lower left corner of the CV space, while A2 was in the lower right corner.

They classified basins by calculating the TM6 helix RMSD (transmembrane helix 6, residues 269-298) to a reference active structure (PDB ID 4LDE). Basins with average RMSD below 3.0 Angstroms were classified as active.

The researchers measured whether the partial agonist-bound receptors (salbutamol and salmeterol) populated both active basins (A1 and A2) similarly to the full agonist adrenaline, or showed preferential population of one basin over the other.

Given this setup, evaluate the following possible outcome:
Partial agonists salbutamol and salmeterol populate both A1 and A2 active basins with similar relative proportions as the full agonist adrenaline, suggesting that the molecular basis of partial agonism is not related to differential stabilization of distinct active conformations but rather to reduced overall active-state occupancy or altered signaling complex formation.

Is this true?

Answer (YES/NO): NO